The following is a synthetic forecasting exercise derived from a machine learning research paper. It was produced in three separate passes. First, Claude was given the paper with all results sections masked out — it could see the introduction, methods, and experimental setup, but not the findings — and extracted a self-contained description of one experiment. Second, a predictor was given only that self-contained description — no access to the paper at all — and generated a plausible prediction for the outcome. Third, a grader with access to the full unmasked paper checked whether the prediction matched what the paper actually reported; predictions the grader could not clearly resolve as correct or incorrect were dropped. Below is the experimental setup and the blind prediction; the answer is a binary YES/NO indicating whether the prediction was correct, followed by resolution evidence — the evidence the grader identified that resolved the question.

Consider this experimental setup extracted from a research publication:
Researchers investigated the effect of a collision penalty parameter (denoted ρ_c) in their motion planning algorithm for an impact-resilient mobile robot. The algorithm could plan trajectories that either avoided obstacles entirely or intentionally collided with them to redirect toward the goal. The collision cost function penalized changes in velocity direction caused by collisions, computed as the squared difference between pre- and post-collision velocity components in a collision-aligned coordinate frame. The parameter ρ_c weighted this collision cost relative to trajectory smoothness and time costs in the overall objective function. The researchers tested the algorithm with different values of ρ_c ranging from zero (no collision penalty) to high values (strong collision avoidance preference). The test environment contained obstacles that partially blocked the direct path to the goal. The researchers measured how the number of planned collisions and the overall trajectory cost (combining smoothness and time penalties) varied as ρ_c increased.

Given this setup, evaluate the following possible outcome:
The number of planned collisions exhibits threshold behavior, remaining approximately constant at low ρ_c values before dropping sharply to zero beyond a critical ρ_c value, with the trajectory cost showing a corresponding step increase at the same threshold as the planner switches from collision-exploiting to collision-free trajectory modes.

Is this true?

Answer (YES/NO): NO